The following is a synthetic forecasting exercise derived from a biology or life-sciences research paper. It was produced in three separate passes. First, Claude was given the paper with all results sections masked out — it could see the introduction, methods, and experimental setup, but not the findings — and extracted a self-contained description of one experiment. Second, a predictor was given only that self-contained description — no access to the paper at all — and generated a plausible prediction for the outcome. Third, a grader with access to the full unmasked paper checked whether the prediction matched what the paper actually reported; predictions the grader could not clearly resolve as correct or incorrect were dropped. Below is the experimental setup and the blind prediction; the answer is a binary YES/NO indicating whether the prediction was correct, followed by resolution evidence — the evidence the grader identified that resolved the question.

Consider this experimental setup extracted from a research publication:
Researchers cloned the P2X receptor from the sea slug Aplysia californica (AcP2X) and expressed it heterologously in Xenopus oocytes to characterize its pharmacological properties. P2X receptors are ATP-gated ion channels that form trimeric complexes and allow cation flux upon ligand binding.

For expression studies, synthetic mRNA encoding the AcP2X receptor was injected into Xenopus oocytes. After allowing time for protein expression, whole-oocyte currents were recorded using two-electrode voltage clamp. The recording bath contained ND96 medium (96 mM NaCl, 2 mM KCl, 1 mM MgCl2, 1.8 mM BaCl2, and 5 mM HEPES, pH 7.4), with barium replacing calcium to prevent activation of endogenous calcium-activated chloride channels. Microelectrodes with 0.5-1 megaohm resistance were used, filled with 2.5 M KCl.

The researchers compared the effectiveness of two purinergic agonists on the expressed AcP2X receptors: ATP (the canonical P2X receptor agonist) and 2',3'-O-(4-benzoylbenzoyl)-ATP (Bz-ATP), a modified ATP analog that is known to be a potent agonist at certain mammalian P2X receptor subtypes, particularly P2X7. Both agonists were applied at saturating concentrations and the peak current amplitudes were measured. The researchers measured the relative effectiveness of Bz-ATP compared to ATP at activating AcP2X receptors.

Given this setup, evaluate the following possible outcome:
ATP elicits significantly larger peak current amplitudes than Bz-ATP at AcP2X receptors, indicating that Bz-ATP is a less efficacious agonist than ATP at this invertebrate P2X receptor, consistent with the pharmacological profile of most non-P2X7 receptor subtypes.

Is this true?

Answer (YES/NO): YES